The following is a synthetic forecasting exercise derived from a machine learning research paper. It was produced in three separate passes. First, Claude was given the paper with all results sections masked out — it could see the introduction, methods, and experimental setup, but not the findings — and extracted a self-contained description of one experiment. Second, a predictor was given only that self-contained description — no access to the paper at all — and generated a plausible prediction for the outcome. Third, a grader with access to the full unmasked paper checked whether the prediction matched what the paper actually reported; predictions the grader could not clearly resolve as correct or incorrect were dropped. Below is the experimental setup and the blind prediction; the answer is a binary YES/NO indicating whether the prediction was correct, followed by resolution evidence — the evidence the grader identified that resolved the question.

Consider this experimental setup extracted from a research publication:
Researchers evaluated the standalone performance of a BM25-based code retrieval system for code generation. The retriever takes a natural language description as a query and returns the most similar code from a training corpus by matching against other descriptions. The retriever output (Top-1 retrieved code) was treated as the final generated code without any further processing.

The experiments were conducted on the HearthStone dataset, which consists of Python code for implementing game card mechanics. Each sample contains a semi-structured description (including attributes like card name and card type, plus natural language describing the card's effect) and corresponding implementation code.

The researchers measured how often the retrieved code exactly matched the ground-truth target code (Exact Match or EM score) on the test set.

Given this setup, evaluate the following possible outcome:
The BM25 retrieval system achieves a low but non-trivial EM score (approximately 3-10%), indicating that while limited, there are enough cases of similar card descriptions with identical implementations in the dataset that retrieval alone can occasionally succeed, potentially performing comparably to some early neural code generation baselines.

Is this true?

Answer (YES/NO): NO